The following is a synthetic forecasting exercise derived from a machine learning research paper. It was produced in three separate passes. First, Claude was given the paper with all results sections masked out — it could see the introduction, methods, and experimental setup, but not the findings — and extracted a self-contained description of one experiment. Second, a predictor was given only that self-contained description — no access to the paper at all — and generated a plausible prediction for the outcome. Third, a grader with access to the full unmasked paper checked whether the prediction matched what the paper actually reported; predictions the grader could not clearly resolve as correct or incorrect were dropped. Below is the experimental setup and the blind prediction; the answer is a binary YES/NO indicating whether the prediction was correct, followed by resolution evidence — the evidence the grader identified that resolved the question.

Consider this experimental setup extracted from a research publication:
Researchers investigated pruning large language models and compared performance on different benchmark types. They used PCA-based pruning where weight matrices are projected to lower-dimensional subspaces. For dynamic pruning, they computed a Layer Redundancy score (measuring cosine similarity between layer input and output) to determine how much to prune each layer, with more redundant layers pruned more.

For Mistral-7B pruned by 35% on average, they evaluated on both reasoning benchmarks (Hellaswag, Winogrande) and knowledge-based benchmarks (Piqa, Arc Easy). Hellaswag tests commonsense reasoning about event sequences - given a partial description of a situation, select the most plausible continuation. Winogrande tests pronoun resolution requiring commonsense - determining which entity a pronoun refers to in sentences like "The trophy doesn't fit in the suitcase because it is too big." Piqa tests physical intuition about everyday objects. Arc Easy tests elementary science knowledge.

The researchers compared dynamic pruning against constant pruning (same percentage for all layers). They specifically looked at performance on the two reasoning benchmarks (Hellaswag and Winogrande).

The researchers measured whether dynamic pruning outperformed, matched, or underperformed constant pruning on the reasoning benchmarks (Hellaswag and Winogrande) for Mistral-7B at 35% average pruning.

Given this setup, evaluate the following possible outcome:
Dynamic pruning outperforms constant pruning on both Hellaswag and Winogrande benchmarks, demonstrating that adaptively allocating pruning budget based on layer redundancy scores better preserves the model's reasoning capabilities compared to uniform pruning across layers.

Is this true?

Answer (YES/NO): NO